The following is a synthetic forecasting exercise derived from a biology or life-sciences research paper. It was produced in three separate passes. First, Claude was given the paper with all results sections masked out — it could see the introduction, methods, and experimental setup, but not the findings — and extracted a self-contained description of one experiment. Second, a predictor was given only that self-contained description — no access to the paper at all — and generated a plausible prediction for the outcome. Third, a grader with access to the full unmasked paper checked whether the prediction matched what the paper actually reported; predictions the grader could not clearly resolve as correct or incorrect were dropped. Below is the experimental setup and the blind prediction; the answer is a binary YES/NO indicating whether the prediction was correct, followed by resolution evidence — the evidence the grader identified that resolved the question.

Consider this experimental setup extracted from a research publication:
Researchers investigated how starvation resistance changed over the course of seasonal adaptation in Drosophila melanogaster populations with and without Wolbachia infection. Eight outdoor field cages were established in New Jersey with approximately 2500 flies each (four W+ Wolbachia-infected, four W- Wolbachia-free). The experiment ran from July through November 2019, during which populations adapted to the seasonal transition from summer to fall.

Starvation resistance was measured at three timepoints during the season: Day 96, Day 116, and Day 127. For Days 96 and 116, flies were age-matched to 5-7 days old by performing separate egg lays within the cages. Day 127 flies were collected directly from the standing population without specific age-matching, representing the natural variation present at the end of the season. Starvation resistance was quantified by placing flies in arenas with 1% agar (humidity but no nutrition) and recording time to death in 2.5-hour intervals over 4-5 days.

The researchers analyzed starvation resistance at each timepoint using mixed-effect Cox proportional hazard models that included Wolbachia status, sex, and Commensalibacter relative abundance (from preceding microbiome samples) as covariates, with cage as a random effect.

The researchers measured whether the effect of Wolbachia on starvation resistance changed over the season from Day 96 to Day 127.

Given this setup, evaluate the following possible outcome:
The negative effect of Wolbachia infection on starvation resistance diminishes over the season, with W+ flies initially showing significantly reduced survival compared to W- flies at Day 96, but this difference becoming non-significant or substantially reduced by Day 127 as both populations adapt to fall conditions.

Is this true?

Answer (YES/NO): NO